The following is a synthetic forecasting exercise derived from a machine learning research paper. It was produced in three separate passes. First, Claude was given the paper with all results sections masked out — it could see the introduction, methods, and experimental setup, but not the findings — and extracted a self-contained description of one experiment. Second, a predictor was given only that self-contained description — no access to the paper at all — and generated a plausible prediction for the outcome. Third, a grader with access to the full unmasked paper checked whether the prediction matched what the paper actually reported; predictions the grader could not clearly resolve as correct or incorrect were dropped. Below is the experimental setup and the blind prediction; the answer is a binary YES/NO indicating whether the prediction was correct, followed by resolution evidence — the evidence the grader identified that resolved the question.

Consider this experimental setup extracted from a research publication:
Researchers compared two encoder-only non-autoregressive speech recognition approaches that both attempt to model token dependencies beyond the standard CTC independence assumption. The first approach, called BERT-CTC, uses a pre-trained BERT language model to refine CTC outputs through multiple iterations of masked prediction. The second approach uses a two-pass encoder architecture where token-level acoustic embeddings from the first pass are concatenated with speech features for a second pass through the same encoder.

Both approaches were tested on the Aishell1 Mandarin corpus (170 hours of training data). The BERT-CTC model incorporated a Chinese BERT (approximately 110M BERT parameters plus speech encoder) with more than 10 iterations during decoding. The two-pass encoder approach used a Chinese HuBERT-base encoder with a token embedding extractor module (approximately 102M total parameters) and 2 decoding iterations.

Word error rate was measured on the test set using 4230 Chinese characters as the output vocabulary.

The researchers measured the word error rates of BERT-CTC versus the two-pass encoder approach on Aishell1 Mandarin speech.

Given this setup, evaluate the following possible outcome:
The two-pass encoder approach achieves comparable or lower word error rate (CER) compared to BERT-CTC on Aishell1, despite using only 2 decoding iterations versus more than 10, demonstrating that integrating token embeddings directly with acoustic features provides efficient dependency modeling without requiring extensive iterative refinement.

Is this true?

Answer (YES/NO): NO